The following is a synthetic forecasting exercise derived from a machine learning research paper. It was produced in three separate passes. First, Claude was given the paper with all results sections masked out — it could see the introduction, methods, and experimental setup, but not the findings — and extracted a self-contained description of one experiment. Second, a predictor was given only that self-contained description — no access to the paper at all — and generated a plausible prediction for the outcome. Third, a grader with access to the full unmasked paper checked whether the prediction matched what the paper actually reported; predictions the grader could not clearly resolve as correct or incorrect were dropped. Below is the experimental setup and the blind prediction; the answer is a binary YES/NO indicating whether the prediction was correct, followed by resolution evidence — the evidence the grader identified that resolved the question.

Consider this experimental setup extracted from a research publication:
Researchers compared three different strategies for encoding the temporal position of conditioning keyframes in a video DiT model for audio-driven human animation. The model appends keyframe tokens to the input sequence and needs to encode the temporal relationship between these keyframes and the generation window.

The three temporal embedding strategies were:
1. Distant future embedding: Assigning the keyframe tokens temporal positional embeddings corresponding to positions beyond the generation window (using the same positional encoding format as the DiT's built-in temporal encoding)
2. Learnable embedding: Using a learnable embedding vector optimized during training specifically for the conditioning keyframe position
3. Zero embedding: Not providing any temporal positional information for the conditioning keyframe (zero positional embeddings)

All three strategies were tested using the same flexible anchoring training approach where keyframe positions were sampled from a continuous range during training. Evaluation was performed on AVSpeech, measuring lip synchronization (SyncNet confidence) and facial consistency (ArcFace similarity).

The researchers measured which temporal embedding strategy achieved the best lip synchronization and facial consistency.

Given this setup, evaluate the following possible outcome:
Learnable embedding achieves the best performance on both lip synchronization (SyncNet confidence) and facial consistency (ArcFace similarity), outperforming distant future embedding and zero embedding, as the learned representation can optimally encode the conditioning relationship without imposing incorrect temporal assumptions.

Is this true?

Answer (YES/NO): NO